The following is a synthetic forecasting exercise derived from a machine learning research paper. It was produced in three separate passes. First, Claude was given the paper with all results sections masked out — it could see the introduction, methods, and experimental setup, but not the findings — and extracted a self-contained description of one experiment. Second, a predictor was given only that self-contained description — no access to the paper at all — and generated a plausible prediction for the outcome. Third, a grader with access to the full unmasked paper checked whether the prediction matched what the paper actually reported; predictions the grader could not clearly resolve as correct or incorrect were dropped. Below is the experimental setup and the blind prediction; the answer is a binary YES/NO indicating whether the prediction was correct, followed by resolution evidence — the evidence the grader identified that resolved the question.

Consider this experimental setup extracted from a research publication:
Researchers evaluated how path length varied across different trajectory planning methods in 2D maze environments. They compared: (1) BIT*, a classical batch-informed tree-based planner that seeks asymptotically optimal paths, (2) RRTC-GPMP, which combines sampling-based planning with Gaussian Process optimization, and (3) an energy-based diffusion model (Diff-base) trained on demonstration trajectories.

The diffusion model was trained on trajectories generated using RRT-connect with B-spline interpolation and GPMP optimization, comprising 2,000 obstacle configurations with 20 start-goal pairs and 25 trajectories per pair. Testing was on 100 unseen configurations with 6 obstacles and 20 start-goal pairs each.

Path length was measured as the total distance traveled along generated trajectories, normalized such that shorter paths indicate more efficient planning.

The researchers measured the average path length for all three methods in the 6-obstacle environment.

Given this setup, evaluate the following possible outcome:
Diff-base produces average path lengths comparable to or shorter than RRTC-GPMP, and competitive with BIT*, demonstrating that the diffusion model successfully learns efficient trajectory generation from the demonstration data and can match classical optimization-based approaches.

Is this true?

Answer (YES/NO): NO